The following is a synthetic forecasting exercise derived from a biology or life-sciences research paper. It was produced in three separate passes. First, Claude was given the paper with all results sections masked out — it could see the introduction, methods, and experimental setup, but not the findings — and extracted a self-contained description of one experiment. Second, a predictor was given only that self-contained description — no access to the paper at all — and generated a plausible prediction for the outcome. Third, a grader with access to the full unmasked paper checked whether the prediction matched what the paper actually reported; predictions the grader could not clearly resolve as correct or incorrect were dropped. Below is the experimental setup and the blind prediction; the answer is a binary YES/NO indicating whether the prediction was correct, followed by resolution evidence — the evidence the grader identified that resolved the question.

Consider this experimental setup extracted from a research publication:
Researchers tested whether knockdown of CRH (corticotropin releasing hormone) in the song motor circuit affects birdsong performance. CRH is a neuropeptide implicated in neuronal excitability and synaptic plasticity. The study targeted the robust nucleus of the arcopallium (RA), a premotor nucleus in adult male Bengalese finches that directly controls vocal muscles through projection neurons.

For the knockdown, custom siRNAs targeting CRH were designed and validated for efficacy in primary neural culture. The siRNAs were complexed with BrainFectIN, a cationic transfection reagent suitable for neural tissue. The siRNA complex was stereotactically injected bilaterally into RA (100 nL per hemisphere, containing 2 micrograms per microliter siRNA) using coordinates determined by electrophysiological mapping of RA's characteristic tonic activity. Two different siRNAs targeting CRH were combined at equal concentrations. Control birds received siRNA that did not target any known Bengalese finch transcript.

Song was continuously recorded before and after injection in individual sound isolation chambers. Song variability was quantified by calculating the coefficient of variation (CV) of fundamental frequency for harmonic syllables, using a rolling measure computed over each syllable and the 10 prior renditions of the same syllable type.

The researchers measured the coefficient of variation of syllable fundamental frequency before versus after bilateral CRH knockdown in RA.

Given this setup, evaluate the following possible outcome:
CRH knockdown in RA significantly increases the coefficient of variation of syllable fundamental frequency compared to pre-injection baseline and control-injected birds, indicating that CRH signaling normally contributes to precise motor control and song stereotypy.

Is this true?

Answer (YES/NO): NO